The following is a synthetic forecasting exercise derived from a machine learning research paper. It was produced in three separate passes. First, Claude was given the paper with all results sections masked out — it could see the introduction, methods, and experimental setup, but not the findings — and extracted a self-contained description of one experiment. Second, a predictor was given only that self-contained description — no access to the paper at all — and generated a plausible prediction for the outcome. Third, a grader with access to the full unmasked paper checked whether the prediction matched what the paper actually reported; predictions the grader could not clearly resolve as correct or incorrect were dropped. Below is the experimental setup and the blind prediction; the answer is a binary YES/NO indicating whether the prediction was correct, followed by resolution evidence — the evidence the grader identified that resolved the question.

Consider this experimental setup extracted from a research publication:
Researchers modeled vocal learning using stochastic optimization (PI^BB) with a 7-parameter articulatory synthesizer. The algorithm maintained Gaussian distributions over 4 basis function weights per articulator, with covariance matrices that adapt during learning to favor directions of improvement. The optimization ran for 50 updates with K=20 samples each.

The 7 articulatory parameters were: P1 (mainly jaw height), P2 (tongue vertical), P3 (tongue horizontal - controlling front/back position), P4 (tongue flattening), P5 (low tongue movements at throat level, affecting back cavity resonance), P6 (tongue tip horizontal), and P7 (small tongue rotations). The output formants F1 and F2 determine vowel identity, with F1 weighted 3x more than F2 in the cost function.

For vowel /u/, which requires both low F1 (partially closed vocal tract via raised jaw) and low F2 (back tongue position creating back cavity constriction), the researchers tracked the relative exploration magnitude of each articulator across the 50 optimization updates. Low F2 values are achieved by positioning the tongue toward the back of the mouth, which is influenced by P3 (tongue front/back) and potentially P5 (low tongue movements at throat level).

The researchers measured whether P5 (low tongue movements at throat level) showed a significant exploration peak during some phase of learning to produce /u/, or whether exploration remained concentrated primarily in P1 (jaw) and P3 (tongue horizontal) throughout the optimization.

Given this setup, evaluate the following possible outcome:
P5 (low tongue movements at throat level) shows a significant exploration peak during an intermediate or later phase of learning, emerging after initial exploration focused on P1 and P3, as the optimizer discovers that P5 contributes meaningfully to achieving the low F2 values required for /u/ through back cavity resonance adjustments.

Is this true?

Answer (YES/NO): NO